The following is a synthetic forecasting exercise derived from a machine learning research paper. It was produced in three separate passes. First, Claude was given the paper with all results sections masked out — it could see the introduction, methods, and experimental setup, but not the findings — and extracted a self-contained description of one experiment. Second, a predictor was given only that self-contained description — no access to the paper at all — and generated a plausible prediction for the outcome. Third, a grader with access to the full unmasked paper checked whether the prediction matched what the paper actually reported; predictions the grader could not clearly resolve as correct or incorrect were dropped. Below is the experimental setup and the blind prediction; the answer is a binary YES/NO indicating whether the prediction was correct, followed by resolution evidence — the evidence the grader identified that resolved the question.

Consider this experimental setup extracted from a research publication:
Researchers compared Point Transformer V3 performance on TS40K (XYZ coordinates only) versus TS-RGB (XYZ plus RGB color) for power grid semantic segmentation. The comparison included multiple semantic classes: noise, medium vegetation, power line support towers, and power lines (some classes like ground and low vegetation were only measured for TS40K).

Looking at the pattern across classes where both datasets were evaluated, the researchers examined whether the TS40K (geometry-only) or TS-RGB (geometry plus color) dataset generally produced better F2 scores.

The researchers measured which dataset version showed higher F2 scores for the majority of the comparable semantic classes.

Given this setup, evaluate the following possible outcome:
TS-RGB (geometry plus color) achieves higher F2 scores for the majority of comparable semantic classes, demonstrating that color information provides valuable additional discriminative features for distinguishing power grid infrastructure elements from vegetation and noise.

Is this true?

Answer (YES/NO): NO